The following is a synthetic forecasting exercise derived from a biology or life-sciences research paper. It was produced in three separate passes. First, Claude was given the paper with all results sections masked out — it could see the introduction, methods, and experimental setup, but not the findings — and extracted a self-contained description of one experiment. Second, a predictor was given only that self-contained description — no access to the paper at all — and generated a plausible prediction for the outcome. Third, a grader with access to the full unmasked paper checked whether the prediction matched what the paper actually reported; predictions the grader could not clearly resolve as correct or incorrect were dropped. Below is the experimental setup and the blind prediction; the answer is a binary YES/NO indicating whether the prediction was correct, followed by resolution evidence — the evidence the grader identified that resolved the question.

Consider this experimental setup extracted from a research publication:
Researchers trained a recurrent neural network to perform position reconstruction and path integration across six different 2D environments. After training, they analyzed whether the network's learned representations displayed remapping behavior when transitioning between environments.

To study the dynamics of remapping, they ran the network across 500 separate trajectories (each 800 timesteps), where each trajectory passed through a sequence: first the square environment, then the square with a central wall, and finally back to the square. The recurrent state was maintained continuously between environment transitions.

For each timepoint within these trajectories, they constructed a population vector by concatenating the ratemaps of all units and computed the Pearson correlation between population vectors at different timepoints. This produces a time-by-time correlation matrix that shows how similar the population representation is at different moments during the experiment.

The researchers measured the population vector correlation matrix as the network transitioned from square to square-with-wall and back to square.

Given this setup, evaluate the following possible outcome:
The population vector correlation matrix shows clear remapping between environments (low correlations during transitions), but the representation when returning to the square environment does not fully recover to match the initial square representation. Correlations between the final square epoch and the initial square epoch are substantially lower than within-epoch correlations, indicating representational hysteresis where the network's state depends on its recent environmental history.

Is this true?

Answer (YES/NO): NO